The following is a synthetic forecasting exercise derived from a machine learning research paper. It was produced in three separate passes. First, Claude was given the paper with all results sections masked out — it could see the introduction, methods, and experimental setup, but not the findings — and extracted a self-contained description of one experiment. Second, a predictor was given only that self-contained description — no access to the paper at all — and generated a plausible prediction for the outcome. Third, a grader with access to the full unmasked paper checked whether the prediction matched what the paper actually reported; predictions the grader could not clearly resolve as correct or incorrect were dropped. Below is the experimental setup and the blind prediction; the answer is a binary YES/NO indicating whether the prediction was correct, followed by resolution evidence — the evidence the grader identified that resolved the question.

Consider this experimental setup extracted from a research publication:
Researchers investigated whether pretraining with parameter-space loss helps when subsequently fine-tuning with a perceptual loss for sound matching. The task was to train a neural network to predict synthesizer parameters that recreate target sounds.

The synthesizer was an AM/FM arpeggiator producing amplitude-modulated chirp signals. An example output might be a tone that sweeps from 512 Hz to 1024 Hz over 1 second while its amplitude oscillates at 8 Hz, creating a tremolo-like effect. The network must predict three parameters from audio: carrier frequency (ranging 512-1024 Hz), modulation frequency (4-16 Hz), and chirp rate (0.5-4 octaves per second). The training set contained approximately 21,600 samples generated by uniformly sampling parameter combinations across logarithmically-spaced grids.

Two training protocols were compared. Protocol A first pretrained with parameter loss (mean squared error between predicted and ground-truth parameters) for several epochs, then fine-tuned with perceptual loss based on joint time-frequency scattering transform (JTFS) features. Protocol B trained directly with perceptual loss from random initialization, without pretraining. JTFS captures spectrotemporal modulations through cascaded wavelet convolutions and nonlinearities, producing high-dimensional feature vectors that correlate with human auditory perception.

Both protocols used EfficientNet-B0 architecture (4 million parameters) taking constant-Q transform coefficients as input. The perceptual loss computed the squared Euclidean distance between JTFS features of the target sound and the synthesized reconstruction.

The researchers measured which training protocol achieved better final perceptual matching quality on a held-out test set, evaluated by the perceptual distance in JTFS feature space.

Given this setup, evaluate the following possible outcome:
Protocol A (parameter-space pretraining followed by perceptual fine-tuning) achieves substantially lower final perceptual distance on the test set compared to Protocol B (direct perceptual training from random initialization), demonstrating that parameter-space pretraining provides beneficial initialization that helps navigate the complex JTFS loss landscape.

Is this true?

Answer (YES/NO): NO